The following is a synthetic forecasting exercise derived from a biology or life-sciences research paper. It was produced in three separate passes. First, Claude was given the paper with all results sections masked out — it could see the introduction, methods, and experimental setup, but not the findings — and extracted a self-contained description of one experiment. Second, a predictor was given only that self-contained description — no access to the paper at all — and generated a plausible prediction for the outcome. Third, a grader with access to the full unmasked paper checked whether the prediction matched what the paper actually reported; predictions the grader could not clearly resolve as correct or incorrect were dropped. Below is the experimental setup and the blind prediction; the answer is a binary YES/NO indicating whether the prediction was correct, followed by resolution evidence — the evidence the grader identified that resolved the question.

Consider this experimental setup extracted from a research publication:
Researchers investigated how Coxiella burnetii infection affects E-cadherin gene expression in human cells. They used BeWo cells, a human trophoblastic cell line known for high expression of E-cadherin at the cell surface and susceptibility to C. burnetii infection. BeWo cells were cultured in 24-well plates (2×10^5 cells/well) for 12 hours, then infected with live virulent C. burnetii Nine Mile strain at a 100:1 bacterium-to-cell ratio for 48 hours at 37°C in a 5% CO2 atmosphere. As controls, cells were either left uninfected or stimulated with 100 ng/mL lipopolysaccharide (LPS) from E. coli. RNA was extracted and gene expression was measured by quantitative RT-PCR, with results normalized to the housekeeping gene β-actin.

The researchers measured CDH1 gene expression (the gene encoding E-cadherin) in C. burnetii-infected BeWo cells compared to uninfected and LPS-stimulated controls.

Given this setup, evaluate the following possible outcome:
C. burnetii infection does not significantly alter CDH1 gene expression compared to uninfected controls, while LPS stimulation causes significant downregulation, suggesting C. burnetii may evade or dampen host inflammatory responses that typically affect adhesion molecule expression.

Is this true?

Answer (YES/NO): NO